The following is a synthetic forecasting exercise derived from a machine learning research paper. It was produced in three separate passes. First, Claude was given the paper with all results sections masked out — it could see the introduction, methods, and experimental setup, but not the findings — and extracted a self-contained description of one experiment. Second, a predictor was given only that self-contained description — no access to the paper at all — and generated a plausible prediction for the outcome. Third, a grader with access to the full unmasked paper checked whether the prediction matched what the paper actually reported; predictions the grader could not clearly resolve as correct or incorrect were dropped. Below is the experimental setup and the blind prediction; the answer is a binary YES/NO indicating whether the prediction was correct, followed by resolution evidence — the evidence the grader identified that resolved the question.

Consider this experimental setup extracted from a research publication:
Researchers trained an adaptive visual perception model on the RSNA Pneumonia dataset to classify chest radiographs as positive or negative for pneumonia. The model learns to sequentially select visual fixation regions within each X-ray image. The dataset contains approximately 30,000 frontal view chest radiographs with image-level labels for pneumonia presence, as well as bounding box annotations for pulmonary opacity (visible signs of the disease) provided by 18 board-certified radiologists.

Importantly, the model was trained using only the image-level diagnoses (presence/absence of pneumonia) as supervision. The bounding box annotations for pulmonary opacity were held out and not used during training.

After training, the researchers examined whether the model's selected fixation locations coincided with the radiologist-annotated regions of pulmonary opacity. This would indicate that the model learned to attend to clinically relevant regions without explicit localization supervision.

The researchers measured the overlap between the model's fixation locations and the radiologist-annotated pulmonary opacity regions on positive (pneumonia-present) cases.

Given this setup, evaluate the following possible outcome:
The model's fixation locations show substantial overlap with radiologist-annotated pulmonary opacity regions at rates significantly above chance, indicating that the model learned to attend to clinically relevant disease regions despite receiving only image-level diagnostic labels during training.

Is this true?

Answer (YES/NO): YES